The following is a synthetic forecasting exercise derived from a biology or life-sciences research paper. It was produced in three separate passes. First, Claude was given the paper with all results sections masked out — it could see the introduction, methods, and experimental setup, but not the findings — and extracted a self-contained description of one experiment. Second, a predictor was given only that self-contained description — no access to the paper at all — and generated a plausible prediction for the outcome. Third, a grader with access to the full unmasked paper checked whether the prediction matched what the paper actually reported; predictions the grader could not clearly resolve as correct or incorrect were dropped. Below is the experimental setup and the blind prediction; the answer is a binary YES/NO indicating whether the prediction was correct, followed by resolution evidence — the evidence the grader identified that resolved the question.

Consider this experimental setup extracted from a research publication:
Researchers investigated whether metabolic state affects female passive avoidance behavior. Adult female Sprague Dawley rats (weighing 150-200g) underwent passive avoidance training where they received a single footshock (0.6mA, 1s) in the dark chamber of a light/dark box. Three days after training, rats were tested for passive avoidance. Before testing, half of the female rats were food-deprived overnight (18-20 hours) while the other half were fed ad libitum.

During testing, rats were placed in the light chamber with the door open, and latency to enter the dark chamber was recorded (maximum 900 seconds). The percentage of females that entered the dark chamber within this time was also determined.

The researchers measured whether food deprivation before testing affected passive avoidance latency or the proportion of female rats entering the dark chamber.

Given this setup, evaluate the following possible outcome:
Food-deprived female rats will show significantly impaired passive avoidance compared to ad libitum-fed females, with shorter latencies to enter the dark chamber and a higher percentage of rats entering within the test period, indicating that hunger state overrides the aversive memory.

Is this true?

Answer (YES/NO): NO